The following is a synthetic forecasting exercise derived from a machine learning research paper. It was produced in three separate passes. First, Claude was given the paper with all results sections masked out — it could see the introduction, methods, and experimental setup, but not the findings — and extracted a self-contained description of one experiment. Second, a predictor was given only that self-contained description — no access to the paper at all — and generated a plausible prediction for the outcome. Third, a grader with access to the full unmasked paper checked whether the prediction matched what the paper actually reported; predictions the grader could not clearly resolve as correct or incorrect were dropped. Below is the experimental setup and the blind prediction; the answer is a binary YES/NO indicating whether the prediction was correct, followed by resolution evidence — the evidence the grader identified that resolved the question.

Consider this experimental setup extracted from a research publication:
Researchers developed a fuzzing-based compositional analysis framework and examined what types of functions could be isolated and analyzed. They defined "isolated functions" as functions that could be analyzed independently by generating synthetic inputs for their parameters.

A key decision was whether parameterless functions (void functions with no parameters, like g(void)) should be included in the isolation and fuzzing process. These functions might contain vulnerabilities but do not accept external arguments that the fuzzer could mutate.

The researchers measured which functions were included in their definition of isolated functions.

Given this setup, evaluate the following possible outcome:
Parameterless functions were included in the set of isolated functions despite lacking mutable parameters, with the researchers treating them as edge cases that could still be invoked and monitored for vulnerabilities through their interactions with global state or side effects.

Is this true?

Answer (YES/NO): NO